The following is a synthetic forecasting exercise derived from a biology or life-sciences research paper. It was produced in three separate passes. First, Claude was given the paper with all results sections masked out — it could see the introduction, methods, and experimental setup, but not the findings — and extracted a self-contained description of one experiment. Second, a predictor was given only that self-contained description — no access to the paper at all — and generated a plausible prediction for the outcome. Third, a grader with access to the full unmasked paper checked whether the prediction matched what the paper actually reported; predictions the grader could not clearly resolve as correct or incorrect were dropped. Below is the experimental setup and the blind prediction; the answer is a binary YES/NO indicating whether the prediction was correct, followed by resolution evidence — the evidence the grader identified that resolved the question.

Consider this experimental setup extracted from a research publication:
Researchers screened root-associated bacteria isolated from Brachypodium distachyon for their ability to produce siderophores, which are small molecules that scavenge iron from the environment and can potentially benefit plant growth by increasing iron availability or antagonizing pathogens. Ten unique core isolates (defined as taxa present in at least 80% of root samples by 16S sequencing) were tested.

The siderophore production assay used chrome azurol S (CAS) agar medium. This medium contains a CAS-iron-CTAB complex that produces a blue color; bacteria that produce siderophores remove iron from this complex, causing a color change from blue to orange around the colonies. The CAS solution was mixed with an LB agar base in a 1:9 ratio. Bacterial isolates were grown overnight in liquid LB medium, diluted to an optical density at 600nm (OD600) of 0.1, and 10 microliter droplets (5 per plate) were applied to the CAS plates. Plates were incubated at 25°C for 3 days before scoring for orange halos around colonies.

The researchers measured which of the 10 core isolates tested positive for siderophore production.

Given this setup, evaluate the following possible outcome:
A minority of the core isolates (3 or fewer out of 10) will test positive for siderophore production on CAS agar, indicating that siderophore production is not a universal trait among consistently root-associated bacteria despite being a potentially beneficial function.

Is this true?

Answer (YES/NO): YES